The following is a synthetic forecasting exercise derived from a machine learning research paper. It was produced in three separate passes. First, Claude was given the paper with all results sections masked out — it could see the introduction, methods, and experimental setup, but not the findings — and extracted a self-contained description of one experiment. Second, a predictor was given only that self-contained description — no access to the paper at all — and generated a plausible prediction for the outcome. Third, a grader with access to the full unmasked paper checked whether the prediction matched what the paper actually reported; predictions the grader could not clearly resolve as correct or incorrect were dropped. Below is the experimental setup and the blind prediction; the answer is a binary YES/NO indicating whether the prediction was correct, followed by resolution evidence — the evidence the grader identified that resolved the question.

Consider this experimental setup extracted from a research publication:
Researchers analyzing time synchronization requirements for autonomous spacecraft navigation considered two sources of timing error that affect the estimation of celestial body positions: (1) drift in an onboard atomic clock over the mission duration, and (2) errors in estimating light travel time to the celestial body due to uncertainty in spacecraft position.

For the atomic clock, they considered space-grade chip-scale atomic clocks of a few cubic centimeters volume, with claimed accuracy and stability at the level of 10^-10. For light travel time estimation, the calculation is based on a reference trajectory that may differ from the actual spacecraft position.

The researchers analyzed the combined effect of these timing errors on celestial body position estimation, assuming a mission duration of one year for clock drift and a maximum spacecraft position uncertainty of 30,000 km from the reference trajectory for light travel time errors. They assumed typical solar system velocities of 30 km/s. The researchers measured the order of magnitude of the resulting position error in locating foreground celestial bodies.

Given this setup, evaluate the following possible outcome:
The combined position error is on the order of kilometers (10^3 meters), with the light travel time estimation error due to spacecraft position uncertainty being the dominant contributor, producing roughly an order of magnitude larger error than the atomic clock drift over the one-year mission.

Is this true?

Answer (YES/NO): NO